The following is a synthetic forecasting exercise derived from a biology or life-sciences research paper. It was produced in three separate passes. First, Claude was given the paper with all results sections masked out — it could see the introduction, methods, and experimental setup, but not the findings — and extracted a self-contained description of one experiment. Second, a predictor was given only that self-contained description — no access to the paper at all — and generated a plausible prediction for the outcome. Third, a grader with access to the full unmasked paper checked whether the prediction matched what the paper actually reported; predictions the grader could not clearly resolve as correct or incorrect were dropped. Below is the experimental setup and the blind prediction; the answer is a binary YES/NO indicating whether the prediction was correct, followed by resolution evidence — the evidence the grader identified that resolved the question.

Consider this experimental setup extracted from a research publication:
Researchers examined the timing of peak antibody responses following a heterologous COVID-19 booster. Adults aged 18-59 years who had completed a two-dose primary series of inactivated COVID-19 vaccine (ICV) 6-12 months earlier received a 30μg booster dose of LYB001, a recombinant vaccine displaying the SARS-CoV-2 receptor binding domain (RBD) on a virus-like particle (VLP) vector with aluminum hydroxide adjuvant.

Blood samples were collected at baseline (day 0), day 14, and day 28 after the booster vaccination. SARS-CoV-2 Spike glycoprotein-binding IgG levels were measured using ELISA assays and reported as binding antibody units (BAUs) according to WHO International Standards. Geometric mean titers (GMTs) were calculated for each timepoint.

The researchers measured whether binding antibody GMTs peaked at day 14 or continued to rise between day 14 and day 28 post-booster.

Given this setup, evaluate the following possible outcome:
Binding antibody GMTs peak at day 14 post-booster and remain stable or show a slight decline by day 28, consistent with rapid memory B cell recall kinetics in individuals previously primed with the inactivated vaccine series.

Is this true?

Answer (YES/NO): NO